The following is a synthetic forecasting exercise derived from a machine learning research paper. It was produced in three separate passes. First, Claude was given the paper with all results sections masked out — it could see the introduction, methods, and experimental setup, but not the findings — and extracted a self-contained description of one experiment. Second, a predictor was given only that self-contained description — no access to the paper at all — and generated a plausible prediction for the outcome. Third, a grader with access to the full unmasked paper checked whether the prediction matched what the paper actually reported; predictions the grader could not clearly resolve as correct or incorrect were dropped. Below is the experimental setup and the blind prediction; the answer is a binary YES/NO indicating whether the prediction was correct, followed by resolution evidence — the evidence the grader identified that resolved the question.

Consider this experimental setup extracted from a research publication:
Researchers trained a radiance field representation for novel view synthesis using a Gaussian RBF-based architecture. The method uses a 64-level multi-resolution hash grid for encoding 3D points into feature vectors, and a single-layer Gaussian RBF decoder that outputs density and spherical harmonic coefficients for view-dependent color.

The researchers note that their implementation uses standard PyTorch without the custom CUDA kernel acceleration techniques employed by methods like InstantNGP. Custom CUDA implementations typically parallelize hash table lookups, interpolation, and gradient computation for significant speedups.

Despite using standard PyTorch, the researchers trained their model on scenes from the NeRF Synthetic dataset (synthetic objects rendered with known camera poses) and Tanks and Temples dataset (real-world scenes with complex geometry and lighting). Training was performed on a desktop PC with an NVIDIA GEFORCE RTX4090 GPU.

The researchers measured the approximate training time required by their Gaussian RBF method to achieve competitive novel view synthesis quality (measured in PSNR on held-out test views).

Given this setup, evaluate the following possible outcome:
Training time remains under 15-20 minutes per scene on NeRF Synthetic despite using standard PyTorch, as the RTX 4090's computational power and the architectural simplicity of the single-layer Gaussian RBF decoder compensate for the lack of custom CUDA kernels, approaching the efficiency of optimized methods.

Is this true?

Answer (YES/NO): YES